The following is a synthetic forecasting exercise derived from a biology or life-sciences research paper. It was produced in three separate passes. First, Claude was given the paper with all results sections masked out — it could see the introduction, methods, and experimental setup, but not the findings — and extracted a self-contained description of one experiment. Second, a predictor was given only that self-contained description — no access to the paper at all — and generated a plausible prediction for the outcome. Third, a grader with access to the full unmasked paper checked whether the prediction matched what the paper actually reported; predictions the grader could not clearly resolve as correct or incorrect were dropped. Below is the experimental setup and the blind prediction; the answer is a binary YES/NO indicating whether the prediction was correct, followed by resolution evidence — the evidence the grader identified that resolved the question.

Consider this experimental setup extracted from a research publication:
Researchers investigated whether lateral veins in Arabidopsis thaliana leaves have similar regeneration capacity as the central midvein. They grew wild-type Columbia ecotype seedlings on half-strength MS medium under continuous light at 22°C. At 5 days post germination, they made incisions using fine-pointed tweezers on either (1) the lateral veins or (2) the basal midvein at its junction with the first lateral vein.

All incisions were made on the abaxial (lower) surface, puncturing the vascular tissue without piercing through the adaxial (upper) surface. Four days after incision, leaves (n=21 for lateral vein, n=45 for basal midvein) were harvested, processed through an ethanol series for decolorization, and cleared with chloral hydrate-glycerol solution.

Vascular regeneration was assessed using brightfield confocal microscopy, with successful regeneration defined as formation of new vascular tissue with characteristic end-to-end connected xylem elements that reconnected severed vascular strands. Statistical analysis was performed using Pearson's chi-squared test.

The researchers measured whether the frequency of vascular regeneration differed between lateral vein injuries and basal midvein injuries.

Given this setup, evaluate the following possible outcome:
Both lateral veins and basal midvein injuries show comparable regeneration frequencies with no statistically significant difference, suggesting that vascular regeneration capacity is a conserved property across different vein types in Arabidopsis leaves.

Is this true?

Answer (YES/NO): NO